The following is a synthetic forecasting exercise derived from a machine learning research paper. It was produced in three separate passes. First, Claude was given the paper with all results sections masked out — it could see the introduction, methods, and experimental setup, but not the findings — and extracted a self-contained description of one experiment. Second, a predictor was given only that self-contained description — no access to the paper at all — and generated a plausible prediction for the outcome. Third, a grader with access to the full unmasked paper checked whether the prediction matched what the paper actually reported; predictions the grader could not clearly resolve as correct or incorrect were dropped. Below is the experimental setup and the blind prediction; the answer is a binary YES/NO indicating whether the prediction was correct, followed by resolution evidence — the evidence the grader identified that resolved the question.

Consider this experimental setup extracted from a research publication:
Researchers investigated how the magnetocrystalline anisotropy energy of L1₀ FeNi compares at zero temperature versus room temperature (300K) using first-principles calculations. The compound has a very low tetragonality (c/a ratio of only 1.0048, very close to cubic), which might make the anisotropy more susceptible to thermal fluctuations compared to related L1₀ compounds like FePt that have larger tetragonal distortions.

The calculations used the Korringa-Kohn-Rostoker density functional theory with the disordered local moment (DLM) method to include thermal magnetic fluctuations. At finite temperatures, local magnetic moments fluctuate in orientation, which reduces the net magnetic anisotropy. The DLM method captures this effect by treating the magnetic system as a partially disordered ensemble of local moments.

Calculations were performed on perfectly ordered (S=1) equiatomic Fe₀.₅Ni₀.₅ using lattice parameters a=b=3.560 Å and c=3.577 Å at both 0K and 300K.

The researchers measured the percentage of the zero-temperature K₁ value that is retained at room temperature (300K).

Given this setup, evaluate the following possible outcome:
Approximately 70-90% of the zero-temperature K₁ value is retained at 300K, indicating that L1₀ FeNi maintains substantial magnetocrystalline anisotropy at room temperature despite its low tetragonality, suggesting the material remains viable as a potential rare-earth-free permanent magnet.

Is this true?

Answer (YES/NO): YES